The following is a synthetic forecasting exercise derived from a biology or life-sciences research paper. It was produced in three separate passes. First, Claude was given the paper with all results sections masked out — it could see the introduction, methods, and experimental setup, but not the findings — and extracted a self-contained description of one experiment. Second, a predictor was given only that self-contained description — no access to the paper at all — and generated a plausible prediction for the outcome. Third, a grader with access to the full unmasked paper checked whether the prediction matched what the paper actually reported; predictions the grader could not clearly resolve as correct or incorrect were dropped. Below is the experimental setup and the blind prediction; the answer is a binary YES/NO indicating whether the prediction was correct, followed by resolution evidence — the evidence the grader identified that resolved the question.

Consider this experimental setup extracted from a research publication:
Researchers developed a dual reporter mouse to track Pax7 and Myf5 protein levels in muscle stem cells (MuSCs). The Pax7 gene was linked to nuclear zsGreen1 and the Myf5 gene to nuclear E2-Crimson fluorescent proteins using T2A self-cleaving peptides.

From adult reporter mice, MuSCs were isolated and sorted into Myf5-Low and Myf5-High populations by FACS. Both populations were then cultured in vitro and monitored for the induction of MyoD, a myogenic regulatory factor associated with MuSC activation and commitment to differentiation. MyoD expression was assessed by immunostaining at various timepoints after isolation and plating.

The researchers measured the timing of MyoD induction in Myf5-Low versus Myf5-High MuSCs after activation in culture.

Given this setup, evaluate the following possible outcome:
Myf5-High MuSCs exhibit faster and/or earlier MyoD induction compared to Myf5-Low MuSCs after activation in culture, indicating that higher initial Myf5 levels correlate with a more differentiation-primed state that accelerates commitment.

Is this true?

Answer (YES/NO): YES